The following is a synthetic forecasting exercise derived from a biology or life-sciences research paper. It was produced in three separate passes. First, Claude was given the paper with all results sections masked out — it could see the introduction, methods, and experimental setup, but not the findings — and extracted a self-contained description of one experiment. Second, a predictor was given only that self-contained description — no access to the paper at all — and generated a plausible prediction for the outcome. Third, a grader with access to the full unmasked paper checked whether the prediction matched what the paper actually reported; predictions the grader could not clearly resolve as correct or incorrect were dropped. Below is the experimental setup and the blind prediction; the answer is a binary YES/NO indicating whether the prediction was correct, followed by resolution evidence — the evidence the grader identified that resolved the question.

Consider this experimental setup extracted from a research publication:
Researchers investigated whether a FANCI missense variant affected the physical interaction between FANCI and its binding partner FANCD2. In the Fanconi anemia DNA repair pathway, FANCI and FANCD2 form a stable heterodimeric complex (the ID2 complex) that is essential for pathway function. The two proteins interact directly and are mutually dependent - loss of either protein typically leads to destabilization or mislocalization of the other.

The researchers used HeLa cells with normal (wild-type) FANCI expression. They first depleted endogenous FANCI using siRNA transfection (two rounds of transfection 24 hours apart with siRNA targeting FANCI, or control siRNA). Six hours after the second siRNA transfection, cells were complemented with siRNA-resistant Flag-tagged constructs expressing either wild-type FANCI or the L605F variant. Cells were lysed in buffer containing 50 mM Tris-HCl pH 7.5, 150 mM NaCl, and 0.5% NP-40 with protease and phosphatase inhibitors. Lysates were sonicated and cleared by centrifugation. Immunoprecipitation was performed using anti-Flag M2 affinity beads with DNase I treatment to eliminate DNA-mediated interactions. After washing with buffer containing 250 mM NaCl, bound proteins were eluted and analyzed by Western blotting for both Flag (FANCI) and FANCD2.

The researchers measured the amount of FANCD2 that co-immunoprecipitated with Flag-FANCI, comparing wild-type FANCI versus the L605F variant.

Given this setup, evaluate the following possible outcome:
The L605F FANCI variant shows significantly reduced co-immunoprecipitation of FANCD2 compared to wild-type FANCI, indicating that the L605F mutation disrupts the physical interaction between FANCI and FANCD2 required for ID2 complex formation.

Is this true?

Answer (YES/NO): NO